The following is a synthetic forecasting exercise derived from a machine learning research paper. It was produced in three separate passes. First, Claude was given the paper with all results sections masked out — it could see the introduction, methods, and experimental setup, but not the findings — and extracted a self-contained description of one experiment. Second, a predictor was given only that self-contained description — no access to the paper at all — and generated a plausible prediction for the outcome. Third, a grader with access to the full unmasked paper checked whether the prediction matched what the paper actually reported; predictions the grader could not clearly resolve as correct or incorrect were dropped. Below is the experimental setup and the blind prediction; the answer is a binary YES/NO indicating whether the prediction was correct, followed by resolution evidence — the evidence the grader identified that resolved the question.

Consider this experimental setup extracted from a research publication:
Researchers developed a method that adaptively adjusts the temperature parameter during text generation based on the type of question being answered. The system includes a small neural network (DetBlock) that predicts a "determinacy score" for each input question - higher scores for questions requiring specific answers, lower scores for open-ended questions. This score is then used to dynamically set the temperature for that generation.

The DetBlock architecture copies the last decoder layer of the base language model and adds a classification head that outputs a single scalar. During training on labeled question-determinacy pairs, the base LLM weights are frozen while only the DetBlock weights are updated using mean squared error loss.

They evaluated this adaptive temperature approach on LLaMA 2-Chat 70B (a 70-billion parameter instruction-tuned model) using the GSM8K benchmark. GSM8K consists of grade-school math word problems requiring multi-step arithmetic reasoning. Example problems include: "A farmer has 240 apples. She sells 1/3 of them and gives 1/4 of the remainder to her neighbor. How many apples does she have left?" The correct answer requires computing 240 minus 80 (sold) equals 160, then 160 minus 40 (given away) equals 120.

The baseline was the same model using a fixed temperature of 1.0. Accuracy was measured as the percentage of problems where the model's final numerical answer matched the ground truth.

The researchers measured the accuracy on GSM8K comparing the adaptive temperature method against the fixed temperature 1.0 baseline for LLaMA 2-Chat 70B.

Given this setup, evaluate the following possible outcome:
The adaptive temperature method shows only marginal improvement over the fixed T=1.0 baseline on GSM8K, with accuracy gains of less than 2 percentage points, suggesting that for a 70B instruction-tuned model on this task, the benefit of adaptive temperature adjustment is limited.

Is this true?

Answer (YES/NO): NO